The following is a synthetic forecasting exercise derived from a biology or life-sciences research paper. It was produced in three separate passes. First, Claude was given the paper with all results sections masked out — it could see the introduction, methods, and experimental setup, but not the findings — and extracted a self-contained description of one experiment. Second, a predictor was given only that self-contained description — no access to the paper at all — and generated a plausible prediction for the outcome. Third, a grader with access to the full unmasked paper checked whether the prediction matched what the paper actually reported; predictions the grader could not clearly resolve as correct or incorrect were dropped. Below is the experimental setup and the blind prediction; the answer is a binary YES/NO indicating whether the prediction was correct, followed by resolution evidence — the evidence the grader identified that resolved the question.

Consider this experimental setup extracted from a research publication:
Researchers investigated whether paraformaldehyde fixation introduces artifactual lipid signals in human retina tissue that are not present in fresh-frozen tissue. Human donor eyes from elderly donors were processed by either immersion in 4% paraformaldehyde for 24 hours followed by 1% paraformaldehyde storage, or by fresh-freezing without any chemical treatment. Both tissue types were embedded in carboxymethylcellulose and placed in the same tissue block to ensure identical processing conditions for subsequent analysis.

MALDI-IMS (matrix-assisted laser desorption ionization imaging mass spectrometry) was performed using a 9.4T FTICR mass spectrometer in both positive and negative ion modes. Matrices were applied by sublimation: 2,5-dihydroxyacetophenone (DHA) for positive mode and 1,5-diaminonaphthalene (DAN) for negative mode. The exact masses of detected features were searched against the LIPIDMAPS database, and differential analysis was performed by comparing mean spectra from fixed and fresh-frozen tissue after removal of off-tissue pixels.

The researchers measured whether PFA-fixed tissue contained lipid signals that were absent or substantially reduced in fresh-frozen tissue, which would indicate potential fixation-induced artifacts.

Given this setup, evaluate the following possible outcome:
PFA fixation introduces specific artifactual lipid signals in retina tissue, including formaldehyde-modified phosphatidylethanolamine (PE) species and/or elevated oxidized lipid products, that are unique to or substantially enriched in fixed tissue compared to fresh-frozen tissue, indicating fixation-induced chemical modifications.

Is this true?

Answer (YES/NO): YES